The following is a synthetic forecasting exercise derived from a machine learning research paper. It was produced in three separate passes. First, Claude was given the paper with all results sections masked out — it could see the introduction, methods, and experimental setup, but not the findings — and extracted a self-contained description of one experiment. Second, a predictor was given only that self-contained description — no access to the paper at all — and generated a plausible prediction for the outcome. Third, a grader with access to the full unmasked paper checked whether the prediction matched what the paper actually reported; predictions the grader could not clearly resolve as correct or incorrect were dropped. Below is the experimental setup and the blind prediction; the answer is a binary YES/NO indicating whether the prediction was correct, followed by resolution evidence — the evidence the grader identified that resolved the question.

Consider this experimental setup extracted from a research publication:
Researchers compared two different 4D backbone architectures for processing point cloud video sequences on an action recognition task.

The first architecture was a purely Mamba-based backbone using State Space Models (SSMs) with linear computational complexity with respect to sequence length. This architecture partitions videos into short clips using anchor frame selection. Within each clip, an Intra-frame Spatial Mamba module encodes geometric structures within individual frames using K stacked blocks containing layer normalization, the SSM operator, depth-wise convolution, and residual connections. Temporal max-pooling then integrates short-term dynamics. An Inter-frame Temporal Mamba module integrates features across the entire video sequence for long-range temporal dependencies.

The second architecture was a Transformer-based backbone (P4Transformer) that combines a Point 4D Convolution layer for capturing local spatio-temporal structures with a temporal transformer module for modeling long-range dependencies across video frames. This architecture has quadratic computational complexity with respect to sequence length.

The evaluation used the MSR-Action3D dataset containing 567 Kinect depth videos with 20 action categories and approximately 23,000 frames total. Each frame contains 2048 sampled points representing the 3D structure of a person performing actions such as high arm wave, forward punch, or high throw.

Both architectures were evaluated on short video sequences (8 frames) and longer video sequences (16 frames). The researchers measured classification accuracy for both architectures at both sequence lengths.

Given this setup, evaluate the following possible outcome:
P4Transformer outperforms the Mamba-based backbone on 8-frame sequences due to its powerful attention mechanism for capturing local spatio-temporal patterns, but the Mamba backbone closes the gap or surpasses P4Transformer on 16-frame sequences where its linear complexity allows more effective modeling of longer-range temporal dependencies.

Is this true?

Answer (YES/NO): YES